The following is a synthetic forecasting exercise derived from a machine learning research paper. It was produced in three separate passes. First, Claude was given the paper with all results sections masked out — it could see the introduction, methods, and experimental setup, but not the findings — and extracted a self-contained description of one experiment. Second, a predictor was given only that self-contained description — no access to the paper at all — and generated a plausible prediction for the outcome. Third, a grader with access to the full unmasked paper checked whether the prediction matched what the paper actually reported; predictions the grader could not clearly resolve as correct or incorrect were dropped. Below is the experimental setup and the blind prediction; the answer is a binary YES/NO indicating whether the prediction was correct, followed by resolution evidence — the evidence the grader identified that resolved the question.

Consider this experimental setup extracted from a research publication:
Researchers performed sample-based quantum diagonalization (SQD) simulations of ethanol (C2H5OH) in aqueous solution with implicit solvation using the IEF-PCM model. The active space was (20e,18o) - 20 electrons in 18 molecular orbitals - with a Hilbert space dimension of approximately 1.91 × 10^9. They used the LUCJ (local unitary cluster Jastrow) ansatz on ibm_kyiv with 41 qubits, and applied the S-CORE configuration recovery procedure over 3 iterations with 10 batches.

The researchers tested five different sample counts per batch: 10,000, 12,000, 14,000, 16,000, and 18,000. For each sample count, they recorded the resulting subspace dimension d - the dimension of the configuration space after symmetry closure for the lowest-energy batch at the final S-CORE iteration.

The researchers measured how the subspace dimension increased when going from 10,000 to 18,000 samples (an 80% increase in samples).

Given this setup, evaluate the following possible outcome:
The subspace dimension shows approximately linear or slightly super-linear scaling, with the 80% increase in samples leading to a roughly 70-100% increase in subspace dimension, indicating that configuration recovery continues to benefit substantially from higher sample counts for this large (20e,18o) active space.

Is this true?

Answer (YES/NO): NO